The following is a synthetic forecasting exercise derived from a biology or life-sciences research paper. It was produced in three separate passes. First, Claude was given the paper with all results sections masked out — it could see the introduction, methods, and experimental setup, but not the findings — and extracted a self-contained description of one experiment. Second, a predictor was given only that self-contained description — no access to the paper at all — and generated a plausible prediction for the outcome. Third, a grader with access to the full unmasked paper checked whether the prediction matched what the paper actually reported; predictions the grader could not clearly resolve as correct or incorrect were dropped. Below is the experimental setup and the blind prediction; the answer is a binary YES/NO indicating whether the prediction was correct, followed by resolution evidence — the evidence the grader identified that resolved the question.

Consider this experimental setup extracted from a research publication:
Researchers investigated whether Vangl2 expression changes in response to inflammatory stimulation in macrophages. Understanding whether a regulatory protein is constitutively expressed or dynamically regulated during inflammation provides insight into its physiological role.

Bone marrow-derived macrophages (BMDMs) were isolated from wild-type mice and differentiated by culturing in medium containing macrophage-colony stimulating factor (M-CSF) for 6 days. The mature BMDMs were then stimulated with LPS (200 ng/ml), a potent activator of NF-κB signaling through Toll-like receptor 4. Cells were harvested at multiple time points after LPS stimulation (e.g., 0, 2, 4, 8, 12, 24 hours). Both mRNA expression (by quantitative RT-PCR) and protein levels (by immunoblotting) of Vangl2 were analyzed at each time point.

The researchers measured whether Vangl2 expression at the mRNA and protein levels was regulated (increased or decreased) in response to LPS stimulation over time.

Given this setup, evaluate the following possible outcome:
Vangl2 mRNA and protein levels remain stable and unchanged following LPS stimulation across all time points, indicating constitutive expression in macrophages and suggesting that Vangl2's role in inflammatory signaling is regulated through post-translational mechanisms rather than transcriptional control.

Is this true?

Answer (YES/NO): NO